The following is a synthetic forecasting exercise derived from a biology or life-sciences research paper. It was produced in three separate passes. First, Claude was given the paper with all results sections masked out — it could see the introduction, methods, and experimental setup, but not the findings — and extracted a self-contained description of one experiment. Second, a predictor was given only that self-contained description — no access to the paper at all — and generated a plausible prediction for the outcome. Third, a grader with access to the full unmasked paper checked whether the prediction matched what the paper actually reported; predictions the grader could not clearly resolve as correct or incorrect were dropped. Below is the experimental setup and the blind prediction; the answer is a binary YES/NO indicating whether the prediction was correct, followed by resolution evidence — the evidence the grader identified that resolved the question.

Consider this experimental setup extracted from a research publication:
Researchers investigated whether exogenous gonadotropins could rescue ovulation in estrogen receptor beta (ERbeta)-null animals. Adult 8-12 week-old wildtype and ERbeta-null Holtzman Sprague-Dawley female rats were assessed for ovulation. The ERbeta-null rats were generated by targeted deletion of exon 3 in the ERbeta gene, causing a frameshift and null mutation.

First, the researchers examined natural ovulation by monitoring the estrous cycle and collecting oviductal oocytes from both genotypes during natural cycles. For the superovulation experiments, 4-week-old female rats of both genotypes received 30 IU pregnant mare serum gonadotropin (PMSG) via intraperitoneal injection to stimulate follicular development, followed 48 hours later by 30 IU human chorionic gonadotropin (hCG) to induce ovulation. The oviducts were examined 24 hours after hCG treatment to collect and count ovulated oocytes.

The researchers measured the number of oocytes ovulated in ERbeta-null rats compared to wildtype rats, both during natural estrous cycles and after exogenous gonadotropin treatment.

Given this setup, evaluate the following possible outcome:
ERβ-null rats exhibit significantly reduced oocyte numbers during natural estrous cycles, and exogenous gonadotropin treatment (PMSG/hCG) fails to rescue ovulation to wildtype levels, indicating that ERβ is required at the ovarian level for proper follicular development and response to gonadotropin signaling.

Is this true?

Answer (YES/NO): YES